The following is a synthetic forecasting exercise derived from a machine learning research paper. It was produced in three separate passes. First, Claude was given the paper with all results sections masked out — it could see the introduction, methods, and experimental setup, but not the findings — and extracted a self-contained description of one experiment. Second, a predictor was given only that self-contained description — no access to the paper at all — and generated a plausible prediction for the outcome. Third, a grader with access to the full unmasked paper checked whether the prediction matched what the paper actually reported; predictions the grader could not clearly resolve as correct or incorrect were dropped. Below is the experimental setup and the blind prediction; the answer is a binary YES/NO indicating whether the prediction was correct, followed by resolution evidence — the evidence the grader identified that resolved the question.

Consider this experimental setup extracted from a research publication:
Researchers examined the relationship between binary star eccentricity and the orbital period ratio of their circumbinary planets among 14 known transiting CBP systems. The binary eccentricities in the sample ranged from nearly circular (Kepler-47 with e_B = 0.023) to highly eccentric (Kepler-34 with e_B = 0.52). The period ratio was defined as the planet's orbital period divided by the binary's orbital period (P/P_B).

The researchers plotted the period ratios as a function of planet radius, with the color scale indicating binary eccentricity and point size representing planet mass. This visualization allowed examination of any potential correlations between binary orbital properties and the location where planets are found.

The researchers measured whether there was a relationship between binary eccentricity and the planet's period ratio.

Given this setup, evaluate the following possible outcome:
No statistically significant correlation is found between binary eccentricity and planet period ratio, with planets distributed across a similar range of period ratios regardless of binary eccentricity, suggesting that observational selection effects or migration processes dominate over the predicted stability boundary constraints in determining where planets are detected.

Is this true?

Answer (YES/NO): NO